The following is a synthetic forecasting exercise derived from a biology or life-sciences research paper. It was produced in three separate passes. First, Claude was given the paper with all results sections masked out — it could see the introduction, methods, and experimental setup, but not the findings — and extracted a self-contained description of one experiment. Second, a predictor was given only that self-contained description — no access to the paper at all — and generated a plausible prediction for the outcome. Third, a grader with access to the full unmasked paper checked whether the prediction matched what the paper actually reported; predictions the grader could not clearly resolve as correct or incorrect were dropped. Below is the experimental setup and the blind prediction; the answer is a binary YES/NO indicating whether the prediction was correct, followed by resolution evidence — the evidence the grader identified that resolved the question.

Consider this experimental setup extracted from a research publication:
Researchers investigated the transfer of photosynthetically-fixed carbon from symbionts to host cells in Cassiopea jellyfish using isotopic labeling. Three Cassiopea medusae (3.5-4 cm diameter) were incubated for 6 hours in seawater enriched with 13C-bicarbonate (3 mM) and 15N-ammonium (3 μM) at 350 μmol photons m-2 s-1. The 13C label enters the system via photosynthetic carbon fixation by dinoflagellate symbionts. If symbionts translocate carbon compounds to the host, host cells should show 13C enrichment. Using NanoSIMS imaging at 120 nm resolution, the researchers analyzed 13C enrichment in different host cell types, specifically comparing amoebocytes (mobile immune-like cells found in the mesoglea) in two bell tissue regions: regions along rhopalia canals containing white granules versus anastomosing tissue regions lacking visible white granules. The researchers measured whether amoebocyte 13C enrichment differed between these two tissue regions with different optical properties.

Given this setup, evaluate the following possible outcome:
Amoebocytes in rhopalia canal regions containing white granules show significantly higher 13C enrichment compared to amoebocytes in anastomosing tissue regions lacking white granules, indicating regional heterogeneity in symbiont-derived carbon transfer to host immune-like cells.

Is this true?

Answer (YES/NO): NO